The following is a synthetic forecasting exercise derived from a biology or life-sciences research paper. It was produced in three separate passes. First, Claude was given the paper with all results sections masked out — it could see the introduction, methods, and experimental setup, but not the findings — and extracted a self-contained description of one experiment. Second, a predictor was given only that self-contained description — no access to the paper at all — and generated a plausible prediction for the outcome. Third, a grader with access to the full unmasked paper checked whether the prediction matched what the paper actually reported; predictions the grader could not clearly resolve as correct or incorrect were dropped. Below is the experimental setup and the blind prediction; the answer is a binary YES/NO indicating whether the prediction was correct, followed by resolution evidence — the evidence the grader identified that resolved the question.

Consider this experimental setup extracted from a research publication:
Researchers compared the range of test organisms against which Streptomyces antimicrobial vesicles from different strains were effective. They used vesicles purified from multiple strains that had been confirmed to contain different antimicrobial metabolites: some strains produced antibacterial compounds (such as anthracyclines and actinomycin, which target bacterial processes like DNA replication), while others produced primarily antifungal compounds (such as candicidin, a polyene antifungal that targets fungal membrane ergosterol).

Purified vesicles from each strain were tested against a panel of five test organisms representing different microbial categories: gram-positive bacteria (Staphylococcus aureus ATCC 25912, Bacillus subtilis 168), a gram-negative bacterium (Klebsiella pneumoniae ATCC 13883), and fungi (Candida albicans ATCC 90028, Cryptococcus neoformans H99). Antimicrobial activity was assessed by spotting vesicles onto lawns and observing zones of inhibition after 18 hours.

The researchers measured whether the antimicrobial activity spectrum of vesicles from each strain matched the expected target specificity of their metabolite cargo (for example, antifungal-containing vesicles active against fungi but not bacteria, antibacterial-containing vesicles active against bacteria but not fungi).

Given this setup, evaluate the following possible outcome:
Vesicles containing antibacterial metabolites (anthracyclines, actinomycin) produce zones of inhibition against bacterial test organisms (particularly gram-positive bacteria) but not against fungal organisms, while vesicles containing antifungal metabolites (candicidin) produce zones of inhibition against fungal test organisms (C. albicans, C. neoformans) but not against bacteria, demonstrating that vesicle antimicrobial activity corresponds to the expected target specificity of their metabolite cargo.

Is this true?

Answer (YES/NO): YES